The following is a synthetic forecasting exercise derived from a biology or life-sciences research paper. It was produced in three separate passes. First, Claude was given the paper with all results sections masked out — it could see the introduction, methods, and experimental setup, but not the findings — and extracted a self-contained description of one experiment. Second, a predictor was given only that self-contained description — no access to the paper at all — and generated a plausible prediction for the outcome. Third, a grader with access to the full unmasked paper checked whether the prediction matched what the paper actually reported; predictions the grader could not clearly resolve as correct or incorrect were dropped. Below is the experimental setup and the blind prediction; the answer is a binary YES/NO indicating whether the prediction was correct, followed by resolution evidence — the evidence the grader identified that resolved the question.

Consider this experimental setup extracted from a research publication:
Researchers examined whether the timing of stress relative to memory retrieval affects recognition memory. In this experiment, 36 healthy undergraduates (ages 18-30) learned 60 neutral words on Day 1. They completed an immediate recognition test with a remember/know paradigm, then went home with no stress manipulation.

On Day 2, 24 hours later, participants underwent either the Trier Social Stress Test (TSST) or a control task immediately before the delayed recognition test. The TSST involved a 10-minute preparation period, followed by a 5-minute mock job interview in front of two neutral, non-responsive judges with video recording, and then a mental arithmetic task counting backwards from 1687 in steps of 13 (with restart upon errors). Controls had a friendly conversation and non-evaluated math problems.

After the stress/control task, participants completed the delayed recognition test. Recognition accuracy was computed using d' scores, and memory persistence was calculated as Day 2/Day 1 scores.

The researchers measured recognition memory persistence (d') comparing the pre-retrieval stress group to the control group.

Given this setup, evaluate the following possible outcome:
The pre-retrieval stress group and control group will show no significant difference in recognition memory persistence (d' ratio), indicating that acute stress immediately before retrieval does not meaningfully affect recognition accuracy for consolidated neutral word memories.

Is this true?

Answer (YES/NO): YES